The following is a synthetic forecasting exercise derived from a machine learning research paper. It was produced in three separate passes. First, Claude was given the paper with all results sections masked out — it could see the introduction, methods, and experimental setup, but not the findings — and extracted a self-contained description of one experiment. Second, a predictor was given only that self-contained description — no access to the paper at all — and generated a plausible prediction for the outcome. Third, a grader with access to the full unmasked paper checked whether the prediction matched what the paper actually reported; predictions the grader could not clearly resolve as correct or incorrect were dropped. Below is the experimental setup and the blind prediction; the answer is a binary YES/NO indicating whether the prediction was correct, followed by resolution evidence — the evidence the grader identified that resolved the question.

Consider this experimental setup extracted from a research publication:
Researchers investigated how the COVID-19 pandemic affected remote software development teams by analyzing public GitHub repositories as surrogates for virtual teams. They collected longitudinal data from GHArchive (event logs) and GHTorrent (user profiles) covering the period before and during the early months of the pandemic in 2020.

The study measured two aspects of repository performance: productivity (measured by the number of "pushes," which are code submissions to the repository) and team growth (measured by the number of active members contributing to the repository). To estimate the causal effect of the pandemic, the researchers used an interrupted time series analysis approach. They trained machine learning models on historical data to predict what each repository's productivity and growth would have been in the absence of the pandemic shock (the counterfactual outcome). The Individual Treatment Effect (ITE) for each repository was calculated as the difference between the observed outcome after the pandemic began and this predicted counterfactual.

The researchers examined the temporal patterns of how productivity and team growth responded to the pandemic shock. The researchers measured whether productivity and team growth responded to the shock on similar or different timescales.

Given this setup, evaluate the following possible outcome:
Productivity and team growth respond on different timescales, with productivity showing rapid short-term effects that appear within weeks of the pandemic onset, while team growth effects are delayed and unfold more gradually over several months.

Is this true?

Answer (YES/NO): YES